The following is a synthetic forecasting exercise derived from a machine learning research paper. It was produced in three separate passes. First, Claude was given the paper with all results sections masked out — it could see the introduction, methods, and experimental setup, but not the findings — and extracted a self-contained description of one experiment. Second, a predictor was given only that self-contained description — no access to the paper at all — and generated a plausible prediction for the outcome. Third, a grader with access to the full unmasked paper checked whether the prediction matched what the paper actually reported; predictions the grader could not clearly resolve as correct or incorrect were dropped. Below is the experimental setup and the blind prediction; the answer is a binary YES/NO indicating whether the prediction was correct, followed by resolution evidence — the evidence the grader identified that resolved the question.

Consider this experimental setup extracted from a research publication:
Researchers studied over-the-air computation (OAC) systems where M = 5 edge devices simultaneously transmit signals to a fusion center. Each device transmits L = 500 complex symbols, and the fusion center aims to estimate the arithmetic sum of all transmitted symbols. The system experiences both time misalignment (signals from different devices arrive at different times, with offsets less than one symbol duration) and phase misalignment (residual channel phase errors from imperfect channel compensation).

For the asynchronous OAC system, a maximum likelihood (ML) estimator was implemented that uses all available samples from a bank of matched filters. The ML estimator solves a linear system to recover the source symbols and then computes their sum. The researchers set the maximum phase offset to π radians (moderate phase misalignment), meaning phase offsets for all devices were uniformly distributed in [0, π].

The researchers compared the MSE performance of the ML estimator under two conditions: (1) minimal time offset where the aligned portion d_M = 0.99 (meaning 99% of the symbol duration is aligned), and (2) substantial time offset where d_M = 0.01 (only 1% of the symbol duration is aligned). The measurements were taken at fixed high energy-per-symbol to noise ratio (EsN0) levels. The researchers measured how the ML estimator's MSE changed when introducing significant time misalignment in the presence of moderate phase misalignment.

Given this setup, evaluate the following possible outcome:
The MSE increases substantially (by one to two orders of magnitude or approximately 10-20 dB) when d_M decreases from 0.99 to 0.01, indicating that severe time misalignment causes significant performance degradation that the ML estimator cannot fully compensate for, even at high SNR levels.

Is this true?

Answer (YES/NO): NO